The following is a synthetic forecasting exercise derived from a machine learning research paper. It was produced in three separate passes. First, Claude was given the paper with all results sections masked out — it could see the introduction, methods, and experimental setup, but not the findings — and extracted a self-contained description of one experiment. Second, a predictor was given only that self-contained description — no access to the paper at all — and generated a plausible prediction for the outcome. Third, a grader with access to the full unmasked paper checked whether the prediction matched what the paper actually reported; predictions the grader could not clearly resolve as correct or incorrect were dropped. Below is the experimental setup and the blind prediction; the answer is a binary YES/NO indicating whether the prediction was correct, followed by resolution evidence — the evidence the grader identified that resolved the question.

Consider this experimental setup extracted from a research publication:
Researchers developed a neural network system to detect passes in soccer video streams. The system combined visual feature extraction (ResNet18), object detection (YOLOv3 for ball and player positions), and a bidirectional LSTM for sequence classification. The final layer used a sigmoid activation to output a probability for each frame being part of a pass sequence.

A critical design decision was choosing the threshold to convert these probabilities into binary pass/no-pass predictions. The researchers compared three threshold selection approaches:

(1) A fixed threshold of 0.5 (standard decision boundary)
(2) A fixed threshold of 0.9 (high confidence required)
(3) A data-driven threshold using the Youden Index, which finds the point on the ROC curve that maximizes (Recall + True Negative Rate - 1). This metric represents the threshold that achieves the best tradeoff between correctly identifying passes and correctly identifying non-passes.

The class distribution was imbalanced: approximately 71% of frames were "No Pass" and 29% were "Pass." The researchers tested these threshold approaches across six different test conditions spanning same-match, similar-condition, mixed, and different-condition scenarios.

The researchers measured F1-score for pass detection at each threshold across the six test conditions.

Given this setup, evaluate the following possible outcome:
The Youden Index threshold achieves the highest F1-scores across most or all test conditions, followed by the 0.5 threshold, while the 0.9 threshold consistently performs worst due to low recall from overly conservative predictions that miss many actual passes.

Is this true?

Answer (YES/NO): YES